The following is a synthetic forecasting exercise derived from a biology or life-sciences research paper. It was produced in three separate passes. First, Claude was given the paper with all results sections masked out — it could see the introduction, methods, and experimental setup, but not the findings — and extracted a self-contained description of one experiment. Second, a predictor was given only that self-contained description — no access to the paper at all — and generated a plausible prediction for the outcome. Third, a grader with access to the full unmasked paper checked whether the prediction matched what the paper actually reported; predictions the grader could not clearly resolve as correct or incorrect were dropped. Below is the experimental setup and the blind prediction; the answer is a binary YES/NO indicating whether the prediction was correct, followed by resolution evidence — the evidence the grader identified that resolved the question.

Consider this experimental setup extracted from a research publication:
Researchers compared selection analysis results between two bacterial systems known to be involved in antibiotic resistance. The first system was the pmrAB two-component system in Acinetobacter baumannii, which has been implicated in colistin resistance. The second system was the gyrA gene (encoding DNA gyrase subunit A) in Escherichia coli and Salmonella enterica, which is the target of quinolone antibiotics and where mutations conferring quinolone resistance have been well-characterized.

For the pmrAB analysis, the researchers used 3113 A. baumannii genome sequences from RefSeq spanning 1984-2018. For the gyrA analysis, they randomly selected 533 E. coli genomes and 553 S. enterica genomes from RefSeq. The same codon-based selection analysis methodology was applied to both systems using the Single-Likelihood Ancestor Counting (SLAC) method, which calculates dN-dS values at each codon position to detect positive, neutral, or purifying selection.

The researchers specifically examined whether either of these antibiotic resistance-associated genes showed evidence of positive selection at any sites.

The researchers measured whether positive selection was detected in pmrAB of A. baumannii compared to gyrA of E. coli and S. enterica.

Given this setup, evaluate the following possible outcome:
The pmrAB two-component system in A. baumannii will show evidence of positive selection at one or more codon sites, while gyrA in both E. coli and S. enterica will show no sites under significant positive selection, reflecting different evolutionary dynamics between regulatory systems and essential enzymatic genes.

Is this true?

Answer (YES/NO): NO